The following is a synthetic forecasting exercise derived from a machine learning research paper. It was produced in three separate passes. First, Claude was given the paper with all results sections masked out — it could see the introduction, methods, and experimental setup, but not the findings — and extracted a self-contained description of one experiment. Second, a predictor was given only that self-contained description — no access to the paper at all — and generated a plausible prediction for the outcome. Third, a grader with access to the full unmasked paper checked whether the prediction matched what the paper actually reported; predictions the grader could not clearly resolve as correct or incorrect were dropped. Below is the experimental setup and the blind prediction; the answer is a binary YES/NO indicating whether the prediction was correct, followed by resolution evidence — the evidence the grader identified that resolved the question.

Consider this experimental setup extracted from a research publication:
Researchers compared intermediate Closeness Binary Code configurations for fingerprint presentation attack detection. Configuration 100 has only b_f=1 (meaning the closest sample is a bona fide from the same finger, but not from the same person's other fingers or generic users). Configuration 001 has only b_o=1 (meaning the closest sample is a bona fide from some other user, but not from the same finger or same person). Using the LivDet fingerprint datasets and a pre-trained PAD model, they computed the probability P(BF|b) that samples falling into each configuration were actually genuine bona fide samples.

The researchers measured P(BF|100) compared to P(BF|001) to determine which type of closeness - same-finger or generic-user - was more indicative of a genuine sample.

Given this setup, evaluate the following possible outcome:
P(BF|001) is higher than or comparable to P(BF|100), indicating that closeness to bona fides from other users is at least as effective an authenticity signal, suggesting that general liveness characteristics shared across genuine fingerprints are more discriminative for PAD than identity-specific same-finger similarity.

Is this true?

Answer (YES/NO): NO